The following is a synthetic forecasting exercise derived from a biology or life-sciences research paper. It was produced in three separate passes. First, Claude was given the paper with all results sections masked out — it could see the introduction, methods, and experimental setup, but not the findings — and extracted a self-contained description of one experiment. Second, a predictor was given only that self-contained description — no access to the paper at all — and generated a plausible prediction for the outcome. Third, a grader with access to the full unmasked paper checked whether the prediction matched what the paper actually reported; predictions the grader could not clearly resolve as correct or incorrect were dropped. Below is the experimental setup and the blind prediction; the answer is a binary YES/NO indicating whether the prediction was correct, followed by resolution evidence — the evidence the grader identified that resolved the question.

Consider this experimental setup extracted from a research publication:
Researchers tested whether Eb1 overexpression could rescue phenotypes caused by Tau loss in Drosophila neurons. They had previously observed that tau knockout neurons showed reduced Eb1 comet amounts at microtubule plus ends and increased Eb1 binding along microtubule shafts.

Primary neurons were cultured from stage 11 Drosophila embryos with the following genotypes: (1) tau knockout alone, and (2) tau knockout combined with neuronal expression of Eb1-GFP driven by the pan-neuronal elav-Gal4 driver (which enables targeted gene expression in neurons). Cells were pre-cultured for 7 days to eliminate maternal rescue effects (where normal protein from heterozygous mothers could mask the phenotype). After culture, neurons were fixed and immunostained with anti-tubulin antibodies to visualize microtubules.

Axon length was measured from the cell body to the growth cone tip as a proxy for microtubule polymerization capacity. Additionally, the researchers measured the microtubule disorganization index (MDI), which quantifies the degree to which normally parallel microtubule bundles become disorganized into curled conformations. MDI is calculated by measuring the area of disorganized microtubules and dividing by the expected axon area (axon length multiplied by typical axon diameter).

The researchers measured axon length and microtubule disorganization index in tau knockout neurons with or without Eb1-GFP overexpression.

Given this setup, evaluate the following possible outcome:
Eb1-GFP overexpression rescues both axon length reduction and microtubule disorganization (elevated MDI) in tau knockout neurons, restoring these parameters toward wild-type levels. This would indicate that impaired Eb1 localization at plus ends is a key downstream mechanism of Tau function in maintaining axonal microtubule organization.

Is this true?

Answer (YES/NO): YES